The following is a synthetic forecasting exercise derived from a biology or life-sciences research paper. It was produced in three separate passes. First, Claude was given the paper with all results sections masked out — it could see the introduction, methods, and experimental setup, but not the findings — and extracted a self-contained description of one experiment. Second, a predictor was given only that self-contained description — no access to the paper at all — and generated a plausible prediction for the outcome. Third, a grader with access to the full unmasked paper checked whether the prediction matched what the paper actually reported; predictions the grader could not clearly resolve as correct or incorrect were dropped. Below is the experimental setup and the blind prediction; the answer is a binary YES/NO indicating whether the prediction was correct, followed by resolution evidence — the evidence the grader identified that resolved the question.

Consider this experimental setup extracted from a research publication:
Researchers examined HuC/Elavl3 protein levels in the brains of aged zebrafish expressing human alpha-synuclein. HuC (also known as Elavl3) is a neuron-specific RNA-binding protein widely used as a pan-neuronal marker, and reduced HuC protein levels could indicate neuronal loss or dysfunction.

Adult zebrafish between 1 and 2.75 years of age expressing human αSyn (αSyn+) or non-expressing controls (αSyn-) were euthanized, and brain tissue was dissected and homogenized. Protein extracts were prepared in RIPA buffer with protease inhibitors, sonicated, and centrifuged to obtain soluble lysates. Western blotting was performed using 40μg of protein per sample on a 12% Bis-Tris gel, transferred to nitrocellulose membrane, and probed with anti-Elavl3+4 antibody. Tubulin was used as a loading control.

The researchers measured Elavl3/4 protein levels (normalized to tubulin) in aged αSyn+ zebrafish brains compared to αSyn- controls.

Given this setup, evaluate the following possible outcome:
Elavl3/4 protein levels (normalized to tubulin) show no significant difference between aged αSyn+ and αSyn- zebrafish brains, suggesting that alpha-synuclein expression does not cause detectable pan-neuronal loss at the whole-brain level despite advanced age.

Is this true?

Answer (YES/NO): NO